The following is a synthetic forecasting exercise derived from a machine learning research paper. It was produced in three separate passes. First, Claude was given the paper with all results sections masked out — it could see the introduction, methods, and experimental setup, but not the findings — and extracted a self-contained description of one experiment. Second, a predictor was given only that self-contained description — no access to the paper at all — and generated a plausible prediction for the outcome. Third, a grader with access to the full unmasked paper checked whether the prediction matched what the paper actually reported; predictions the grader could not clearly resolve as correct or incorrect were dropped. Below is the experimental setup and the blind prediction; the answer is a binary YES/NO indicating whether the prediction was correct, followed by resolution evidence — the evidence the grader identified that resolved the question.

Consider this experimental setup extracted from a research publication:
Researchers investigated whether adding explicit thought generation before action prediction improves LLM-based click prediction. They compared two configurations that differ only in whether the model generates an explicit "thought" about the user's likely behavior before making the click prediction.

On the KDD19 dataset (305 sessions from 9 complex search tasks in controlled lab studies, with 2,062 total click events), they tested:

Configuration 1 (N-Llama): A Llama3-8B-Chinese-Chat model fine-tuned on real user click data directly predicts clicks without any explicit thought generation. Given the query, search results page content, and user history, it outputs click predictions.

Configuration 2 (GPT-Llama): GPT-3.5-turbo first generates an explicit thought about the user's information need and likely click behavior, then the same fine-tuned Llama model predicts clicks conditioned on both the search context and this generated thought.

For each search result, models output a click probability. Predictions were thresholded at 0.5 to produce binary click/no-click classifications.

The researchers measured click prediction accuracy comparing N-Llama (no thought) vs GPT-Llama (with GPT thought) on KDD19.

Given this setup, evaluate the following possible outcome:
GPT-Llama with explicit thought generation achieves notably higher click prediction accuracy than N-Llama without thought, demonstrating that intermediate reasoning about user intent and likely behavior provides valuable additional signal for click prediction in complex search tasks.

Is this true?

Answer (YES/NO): NO